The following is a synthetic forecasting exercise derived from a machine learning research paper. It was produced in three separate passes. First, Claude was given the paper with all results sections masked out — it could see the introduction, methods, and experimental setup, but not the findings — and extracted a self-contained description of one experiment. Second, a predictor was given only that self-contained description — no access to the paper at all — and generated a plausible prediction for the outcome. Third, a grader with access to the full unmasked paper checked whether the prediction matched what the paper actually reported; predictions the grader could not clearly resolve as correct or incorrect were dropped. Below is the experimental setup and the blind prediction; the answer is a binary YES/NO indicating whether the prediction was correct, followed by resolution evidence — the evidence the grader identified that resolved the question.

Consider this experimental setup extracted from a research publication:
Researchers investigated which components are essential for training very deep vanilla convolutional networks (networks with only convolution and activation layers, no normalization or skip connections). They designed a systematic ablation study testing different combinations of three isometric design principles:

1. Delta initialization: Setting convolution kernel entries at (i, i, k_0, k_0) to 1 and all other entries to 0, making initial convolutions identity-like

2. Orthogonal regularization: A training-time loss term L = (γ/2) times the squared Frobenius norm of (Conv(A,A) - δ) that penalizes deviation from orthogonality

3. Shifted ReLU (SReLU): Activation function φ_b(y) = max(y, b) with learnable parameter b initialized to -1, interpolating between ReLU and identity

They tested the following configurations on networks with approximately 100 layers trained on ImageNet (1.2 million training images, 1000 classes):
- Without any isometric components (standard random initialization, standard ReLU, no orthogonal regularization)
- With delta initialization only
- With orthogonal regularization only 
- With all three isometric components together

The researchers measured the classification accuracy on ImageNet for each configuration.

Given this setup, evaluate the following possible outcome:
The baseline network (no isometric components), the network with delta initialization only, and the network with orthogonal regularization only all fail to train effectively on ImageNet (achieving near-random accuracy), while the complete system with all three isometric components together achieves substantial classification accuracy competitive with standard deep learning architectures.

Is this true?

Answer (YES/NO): NO